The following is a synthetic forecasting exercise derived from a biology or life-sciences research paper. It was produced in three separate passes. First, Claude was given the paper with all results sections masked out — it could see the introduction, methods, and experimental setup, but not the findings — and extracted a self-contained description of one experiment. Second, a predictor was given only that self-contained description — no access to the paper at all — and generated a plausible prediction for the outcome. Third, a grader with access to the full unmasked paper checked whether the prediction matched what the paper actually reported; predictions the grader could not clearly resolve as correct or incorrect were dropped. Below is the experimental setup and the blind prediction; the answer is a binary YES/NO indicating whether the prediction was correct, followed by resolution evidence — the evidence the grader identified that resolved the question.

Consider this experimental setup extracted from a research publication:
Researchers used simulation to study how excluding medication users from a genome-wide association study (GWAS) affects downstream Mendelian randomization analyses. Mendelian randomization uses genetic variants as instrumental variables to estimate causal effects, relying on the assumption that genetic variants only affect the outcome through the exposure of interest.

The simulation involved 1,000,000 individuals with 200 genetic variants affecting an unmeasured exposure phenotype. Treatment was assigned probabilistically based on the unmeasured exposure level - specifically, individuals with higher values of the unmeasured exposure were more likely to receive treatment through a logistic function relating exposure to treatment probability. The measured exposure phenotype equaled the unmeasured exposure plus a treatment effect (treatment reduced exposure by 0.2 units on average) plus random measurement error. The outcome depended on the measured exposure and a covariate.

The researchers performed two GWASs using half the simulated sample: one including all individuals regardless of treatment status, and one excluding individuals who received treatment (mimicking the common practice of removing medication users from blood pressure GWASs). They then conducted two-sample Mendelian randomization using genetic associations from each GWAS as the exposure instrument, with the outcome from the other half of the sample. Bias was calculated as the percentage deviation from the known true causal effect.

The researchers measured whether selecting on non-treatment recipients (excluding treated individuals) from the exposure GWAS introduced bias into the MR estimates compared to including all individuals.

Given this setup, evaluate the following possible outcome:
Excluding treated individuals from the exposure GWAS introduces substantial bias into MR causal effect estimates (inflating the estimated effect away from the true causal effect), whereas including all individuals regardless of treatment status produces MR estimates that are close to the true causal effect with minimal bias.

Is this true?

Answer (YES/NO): YES